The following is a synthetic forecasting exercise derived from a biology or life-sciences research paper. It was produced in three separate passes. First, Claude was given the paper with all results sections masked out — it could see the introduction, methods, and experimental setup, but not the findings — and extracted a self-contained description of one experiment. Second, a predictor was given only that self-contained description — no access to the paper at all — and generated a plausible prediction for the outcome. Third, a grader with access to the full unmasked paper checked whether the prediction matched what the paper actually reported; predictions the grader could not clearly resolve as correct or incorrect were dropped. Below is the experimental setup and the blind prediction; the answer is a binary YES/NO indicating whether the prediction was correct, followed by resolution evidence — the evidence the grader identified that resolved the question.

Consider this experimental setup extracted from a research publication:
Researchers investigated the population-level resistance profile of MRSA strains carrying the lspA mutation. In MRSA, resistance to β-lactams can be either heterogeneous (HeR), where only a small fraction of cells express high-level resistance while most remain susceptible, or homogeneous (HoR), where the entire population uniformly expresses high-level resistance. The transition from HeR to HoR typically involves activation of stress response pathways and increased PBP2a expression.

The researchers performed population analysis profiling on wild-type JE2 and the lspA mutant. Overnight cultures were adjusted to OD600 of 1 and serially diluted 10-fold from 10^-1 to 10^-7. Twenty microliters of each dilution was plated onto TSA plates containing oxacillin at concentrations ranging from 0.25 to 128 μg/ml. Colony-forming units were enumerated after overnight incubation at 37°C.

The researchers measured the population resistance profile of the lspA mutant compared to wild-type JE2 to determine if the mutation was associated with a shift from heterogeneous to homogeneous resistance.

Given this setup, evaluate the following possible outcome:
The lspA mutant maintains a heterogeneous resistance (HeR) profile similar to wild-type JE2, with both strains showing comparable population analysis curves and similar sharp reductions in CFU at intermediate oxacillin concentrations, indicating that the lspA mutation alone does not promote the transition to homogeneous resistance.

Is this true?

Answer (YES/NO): YES